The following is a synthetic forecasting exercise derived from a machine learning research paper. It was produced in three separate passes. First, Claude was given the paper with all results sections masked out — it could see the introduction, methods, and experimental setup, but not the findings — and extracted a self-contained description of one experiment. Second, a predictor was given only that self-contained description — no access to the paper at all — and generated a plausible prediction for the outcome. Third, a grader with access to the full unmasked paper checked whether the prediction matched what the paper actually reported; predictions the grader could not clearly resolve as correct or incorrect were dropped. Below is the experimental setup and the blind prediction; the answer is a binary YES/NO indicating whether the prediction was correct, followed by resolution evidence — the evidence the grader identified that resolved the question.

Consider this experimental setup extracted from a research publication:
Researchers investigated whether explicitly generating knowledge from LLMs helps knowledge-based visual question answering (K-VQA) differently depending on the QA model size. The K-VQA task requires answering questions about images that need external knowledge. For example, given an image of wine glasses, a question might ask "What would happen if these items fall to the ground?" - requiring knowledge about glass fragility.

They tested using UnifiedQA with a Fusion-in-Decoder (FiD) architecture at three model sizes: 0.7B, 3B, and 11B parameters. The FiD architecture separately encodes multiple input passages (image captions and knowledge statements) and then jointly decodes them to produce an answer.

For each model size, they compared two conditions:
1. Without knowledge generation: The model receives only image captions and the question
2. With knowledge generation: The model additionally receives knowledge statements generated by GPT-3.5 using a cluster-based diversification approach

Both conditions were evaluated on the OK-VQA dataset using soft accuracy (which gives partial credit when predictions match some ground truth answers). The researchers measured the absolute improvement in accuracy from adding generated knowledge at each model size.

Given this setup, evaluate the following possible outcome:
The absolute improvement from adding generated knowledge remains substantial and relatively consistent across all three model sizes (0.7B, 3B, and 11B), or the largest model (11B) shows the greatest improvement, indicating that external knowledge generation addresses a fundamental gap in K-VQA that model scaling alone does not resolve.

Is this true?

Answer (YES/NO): NO